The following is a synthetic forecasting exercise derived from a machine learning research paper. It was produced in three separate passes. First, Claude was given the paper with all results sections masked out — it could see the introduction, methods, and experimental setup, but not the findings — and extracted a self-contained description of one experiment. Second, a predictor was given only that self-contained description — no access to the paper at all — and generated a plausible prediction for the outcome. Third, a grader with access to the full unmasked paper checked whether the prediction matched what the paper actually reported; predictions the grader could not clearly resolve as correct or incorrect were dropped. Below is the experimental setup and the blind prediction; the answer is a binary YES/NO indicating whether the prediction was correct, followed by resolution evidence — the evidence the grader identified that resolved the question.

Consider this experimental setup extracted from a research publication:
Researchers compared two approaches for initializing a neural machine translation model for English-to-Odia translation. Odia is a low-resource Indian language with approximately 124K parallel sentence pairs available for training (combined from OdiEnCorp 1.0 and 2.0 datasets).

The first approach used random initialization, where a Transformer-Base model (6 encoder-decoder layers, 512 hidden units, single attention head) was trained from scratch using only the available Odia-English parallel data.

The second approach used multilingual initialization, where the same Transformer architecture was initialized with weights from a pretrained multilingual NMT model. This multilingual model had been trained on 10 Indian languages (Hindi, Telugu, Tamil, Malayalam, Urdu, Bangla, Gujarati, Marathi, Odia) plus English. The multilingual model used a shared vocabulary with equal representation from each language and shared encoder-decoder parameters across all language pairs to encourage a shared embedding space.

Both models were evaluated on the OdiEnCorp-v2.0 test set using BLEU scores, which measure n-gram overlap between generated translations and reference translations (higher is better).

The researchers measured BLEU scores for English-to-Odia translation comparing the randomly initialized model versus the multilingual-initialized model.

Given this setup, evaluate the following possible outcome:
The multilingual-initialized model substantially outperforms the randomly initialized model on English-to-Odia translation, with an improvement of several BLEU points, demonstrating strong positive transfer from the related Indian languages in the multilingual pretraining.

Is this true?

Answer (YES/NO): NO